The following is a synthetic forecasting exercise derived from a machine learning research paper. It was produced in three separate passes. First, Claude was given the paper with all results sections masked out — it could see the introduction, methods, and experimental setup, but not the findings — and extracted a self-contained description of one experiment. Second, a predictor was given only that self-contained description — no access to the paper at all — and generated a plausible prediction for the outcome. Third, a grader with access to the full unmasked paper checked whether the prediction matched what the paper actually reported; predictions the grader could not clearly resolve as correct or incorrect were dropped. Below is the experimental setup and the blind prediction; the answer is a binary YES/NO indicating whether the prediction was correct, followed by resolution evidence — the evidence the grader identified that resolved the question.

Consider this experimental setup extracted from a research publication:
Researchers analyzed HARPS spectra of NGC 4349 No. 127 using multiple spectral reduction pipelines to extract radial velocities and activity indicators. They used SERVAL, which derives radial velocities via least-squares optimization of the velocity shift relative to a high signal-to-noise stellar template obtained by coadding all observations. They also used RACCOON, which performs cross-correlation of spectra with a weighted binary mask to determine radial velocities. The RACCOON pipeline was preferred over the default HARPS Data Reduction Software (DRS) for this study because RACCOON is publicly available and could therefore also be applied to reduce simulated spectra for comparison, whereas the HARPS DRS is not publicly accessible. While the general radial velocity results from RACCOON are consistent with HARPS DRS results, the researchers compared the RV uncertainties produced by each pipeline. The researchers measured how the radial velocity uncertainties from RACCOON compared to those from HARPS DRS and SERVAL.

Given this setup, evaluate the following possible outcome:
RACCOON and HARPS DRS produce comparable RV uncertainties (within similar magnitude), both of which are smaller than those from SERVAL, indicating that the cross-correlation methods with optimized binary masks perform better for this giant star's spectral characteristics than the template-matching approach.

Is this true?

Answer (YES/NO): NO